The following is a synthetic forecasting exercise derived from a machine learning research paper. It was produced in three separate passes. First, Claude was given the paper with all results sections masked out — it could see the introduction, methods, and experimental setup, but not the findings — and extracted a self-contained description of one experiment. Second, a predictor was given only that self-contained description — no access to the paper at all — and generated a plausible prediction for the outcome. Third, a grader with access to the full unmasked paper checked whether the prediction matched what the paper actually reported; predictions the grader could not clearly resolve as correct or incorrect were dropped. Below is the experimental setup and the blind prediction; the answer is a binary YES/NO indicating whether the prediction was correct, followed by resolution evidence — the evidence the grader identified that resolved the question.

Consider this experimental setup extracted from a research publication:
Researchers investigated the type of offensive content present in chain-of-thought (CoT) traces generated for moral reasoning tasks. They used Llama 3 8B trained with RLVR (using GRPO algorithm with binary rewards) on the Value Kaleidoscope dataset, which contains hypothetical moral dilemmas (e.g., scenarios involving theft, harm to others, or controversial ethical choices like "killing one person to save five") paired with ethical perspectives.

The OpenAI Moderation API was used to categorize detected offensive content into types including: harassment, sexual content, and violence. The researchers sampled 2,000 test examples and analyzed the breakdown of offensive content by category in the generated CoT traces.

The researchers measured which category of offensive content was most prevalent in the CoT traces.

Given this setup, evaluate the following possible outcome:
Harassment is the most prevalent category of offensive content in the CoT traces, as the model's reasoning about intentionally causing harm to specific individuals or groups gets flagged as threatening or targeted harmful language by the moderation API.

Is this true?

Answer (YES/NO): NO